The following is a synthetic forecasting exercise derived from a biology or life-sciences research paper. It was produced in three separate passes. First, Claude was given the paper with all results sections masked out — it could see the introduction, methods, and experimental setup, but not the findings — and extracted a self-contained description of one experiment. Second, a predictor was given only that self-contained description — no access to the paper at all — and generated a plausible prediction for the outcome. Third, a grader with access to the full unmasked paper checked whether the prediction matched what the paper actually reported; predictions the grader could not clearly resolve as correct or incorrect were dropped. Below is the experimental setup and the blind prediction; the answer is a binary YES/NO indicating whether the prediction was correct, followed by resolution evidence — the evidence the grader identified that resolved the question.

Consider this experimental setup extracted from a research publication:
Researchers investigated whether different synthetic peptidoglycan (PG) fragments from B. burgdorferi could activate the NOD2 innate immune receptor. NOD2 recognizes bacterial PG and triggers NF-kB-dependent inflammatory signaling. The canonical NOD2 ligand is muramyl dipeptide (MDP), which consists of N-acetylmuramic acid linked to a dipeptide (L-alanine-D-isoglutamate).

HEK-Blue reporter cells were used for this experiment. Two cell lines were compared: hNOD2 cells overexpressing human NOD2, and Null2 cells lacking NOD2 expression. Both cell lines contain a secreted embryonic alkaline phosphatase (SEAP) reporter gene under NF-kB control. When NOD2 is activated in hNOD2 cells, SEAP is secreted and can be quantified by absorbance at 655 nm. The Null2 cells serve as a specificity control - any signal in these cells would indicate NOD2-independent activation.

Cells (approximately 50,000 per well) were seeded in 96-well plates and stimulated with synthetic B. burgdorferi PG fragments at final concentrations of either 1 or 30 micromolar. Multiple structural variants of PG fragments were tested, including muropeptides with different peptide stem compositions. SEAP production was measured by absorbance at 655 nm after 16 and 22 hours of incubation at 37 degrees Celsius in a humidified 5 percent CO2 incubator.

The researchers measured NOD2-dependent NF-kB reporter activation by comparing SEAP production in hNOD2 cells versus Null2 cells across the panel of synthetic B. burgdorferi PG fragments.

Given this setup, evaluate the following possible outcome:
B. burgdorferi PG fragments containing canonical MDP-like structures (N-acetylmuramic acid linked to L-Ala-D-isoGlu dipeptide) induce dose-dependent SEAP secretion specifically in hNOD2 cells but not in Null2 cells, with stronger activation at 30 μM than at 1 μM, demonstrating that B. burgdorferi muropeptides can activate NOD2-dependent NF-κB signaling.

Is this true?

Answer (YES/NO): NO